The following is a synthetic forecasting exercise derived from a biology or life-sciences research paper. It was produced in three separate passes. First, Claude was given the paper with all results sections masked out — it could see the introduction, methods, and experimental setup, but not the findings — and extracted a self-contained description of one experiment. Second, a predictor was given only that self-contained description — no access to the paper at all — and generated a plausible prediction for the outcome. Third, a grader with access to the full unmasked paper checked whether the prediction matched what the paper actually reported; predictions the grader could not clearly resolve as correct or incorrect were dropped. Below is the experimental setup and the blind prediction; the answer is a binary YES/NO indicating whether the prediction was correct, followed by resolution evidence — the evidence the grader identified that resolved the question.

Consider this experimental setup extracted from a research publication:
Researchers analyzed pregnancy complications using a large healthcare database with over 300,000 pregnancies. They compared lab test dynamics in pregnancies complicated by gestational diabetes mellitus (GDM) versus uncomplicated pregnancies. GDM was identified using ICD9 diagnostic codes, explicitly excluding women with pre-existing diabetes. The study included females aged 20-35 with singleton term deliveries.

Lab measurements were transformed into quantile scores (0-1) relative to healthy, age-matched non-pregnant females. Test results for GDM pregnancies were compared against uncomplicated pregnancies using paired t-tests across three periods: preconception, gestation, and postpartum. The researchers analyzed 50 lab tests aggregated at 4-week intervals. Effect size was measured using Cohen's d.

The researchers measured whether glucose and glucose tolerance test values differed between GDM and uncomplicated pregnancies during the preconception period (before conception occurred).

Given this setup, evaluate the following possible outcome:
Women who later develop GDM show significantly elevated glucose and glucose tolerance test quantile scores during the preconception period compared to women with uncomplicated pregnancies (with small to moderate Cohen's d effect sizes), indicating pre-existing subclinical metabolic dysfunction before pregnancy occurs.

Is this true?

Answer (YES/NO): NO